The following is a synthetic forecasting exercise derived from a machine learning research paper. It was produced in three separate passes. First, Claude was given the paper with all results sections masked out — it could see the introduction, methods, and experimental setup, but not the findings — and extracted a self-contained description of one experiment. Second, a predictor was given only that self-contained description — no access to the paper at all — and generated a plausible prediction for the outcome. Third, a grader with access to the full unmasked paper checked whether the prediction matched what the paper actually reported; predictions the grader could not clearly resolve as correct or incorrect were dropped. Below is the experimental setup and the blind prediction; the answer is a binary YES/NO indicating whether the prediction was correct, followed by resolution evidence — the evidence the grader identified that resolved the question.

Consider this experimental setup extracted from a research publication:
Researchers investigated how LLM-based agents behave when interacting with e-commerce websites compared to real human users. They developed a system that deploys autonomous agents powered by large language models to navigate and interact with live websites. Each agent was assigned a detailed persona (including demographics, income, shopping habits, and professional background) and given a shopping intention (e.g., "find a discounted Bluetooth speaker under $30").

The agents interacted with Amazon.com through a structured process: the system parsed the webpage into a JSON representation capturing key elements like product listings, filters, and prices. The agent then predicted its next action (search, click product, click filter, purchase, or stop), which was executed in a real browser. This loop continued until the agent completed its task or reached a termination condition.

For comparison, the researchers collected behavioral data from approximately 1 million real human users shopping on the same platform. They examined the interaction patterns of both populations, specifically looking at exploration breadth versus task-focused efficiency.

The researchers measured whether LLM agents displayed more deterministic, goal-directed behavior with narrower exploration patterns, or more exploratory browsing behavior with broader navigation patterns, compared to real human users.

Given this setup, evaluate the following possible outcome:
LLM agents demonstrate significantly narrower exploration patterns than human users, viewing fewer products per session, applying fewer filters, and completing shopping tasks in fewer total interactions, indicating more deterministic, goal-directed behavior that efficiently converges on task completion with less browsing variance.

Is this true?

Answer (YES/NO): NO